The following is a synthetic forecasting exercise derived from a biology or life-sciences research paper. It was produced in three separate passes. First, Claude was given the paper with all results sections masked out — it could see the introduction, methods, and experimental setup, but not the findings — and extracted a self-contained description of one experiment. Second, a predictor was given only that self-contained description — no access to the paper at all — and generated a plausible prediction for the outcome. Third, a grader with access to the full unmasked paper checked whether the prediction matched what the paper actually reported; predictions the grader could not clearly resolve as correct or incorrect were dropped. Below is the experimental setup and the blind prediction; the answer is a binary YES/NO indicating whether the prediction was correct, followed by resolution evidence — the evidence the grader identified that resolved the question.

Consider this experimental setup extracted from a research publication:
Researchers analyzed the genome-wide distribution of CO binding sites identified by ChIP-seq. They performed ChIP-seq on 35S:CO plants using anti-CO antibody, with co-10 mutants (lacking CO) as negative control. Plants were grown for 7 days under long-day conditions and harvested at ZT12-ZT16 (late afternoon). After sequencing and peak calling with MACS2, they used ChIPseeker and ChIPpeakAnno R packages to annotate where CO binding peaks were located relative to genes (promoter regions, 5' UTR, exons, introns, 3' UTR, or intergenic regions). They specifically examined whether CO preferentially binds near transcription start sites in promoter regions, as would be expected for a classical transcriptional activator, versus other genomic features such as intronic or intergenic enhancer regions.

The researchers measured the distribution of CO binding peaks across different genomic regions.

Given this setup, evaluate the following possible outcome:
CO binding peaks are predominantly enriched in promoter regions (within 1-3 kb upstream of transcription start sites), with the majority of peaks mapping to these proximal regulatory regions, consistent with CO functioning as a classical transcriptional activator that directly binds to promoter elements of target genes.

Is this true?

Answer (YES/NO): YES